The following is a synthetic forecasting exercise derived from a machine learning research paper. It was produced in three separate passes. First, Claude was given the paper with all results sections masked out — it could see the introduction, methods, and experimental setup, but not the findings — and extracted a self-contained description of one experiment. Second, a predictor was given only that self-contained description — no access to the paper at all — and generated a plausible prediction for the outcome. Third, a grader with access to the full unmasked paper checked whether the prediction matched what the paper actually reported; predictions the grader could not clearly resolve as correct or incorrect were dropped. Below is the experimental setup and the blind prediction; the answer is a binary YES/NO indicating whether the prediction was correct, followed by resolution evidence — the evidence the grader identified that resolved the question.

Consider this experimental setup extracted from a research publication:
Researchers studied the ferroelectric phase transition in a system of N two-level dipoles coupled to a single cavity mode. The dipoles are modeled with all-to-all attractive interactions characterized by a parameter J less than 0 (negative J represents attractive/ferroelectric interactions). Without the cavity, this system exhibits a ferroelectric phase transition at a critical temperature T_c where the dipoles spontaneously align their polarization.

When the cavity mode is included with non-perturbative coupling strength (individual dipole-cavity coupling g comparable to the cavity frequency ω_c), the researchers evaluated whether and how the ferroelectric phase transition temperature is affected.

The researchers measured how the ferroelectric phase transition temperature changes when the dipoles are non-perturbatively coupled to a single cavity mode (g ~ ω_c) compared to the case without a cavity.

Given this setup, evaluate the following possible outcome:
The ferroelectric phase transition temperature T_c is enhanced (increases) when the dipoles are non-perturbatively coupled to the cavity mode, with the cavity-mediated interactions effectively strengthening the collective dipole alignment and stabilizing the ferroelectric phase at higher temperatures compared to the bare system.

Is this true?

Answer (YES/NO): YES